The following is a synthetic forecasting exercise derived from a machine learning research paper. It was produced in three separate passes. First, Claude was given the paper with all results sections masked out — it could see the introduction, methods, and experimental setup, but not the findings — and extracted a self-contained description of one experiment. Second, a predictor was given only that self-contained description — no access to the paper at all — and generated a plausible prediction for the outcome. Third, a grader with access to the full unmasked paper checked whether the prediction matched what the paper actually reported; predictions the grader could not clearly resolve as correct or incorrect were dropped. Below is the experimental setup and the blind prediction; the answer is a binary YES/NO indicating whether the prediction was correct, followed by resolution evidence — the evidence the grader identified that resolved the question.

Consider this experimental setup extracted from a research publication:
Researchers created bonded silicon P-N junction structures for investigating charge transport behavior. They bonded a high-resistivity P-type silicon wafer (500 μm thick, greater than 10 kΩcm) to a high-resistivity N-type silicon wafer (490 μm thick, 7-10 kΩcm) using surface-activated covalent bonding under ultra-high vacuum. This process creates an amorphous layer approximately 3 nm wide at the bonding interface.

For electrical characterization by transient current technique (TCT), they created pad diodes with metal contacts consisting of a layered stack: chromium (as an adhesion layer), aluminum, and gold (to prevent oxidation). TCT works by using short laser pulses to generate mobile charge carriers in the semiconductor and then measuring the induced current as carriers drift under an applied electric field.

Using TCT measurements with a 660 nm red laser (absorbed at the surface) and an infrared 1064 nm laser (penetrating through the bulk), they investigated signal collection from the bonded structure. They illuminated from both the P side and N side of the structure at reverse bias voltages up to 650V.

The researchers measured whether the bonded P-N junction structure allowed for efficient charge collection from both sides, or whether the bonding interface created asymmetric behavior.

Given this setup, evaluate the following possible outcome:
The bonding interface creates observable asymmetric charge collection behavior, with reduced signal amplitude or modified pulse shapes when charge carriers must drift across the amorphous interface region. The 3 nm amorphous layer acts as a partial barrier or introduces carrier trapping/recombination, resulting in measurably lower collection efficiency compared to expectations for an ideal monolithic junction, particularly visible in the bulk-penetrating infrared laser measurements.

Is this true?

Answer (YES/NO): YES